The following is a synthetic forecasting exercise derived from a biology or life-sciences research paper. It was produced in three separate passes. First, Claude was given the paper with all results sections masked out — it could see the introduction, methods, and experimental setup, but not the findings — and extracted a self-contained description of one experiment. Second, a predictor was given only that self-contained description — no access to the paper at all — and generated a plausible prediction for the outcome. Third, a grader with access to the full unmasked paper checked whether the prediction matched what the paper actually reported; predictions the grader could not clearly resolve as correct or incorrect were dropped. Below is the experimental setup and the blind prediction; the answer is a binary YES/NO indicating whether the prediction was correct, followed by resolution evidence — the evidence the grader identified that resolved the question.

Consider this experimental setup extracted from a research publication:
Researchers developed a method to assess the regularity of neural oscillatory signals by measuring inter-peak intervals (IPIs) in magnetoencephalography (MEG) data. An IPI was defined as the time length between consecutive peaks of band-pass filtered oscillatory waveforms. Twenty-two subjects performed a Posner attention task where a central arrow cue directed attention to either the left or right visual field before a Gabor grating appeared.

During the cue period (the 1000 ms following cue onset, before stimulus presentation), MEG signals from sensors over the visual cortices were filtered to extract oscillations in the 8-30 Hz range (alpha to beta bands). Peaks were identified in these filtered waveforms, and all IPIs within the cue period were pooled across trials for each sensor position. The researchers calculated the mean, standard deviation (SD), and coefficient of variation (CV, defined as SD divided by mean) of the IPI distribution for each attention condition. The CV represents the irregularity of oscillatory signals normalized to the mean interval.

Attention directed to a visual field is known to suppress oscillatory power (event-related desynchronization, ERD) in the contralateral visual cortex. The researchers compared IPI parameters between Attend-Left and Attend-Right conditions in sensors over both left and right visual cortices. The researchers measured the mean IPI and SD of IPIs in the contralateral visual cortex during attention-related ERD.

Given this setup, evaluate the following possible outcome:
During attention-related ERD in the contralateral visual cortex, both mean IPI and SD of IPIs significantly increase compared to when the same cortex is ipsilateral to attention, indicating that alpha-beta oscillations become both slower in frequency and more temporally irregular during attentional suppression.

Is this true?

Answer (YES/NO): NO